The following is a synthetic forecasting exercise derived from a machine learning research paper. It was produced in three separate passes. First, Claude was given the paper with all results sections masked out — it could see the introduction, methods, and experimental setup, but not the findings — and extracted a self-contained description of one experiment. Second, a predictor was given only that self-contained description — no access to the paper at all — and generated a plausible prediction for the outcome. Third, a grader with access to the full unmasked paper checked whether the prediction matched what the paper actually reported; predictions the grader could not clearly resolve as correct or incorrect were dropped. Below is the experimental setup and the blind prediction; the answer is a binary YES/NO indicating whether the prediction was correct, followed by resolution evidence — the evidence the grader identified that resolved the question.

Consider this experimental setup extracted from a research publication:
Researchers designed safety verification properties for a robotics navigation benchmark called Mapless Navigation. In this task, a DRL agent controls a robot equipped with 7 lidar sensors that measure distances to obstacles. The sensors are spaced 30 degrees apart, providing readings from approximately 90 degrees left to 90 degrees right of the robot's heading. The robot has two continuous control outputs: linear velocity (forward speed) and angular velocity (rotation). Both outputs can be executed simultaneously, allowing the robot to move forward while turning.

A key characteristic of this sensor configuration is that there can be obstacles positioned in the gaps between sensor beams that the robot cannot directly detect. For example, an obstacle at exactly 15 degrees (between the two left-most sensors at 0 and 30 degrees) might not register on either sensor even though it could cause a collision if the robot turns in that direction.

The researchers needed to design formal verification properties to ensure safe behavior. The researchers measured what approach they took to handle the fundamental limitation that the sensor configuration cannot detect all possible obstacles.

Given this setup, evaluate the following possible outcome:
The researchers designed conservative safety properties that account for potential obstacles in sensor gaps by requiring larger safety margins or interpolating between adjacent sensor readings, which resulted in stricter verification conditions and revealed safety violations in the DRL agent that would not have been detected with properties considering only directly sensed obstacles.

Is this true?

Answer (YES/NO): NO